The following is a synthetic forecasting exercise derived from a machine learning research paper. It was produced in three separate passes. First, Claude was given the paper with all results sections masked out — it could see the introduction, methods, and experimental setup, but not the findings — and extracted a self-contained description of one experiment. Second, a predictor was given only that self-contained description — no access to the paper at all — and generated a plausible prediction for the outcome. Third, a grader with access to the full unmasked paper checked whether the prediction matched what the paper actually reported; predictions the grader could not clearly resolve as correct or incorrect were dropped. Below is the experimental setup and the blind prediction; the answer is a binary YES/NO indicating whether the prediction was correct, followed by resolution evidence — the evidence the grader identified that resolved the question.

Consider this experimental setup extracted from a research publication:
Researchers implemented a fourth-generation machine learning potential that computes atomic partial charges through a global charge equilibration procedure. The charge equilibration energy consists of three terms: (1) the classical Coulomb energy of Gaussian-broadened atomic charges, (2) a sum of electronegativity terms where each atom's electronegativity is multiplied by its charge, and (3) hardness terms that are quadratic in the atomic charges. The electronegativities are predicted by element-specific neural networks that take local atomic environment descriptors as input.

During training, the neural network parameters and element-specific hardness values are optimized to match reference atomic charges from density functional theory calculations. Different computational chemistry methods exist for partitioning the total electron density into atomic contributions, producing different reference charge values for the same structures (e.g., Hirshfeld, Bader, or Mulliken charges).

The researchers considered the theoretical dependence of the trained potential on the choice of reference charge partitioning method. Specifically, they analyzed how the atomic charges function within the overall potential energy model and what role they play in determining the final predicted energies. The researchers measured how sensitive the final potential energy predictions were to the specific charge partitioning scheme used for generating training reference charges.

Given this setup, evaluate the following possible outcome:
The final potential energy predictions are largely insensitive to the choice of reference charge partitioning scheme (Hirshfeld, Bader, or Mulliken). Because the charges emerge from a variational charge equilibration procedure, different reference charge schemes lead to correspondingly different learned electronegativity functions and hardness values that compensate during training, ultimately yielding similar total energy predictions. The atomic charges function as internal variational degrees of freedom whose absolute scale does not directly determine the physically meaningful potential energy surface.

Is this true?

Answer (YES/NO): YES